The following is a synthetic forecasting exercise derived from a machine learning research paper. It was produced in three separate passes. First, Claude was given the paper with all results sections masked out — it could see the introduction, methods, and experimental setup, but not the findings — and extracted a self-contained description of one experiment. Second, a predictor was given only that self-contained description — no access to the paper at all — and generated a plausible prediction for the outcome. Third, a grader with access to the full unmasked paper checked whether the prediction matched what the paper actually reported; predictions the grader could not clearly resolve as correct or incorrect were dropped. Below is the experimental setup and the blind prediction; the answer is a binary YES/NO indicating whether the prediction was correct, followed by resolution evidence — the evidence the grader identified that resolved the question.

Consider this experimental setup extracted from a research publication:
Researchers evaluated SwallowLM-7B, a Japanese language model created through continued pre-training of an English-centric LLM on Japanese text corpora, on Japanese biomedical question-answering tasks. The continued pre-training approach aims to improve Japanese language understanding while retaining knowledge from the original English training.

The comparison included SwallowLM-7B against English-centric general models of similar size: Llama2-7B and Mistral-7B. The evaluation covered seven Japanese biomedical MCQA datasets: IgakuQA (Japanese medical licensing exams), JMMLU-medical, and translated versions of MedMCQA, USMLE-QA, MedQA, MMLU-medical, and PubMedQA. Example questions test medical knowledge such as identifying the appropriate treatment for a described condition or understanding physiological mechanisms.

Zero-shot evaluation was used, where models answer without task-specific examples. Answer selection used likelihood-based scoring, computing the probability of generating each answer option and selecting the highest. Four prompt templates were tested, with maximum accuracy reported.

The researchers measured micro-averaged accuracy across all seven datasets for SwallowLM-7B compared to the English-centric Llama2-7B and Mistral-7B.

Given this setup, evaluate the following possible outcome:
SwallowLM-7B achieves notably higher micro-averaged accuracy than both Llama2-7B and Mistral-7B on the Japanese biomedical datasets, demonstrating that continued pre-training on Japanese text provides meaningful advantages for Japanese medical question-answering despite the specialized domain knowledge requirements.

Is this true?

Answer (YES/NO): NO